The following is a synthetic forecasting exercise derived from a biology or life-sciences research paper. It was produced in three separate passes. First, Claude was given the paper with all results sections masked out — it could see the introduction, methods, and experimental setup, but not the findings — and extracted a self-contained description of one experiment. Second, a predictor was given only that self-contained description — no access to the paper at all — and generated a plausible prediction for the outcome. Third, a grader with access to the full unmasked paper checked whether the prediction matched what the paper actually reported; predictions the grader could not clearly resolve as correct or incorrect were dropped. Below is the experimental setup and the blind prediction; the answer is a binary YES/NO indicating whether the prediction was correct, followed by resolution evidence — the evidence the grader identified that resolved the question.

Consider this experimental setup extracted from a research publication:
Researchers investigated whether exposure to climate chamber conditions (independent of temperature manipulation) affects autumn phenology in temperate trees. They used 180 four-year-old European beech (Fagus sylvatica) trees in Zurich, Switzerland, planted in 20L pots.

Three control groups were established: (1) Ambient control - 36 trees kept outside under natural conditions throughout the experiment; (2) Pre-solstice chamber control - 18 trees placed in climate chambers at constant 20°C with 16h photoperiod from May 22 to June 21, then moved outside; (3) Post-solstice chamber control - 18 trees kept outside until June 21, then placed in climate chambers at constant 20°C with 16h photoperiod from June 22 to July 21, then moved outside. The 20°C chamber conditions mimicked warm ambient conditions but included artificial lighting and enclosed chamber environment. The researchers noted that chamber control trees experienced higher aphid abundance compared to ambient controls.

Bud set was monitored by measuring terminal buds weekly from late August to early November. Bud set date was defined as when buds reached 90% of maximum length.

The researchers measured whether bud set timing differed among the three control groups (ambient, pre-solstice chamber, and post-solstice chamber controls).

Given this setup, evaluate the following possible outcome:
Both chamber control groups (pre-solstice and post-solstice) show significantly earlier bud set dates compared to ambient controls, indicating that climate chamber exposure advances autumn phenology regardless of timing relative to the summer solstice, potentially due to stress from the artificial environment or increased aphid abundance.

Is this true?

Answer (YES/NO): NO